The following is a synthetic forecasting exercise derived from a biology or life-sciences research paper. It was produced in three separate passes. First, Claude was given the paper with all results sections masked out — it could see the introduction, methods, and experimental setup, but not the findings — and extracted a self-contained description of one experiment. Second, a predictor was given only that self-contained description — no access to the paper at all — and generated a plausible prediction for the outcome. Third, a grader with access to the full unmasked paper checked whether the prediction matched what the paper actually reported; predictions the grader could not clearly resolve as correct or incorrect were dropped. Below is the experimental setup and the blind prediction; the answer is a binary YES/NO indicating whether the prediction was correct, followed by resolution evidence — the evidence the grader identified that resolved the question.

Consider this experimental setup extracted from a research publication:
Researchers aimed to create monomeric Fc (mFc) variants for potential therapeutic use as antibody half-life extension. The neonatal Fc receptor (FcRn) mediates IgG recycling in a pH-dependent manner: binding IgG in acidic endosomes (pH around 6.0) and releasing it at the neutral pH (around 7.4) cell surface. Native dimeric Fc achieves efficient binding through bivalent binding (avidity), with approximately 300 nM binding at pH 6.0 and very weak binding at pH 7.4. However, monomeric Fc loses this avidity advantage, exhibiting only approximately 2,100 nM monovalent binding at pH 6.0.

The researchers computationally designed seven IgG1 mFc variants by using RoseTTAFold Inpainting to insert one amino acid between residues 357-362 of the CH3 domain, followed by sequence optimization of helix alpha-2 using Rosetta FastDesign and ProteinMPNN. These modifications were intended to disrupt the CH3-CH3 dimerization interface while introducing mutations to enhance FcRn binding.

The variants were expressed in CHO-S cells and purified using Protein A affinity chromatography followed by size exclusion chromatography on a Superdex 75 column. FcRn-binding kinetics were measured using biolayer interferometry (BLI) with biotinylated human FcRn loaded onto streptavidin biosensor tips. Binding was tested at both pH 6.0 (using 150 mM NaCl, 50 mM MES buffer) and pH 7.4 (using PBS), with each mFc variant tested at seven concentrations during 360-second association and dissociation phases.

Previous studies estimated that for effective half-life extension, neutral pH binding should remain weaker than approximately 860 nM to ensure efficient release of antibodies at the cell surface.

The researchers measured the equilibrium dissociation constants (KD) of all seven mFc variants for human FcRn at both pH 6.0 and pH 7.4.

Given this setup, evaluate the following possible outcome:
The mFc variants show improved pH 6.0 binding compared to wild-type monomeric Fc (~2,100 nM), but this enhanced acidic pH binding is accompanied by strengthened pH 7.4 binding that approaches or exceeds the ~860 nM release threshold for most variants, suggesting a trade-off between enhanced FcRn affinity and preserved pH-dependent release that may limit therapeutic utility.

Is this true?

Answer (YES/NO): NO